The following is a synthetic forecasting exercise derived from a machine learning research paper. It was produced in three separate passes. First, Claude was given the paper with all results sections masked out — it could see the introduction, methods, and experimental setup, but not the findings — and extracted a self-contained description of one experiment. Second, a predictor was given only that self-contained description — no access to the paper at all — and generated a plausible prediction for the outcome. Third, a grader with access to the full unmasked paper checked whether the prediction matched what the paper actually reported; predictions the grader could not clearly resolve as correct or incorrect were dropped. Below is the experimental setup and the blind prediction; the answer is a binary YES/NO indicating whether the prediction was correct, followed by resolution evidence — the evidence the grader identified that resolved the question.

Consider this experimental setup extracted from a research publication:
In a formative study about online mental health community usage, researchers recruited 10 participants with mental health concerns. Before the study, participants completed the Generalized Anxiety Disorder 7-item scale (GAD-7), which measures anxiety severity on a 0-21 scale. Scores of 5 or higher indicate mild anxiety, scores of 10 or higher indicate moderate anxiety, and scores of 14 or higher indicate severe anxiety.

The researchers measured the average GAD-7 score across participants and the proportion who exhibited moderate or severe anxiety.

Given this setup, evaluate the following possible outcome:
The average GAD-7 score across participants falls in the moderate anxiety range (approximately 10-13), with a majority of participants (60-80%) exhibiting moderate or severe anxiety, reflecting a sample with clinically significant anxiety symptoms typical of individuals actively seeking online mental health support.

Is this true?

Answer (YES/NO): NO